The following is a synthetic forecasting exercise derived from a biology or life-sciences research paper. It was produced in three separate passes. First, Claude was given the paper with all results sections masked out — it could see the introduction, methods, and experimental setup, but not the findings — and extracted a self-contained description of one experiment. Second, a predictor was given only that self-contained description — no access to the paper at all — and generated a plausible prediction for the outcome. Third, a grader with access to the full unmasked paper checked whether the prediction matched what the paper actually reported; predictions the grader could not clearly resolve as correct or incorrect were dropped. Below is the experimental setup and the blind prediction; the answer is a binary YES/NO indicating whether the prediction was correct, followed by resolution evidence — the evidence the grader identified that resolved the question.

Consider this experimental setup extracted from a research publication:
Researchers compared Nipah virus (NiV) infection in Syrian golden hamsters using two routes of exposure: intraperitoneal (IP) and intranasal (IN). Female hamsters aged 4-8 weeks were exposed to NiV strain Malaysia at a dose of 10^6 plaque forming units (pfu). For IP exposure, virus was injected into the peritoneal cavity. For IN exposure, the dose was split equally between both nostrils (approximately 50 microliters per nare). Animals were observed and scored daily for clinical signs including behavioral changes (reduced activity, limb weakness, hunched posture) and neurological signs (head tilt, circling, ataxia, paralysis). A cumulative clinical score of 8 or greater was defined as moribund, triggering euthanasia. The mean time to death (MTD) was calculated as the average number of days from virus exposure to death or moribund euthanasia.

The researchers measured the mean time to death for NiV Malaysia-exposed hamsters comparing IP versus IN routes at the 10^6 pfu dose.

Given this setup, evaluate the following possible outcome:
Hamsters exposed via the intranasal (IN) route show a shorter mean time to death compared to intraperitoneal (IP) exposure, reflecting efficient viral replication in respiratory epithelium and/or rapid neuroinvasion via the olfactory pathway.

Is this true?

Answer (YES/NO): NO